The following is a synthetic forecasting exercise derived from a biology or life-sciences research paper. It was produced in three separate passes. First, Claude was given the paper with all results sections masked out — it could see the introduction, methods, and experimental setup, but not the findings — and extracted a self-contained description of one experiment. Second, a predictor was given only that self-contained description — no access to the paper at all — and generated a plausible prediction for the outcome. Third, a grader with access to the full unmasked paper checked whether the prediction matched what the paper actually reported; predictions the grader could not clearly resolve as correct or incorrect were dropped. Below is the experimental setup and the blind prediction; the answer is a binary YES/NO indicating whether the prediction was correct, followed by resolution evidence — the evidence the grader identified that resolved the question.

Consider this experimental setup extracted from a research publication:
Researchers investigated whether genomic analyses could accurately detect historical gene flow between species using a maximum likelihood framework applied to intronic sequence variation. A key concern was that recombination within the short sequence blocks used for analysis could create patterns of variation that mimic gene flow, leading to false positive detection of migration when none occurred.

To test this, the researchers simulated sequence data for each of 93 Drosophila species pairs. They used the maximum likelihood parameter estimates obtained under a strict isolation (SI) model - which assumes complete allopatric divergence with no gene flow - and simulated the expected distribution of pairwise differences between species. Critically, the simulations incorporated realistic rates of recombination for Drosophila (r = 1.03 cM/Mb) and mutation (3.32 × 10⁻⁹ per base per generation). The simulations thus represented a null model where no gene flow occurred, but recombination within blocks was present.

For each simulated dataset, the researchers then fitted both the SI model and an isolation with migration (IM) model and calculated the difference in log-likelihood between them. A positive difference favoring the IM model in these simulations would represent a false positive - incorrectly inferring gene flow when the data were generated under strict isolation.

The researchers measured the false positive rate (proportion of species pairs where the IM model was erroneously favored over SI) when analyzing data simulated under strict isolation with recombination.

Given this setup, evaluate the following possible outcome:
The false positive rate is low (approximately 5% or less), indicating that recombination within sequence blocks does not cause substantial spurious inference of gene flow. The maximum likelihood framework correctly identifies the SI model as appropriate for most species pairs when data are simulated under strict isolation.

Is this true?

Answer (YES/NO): NO